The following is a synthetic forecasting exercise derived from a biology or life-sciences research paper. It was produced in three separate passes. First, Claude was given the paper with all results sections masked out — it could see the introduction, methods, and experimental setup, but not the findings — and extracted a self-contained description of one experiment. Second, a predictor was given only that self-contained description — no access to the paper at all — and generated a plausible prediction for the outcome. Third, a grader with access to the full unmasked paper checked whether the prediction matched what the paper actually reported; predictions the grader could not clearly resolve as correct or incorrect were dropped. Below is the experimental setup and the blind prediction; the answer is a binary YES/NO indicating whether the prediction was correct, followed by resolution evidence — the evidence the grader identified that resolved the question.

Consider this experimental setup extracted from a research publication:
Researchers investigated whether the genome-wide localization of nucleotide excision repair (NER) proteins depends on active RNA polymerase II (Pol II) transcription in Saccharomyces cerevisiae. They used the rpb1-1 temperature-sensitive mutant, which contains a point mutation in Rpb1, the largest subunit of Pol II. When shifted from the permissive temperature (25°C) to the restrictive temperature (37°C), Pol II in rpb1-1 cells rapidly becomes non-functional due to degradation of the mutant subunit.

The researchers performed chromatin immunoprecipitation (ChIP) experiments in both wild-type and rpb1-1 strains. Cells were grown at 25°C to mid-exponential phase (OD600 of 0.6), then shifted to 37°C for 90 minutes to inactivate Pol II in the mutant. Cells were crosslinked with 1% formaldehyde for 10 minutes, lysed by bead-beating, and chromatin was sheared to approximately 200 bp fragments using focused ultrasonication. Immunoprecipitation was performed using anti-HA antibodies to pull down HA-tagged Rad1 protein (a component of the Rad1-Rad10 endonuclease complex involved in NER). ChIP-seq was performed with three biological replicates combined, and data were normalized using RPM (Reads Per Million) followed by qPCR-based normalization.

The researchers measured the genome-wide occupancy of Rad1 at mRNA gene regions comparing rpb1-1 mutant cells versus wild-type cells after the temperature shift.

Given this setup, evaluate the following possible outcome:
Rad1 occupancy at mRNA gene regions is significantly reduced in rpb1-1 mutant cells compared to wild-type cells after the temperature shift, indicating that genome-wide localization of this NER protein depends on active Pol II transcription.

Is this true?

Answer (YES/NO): YES